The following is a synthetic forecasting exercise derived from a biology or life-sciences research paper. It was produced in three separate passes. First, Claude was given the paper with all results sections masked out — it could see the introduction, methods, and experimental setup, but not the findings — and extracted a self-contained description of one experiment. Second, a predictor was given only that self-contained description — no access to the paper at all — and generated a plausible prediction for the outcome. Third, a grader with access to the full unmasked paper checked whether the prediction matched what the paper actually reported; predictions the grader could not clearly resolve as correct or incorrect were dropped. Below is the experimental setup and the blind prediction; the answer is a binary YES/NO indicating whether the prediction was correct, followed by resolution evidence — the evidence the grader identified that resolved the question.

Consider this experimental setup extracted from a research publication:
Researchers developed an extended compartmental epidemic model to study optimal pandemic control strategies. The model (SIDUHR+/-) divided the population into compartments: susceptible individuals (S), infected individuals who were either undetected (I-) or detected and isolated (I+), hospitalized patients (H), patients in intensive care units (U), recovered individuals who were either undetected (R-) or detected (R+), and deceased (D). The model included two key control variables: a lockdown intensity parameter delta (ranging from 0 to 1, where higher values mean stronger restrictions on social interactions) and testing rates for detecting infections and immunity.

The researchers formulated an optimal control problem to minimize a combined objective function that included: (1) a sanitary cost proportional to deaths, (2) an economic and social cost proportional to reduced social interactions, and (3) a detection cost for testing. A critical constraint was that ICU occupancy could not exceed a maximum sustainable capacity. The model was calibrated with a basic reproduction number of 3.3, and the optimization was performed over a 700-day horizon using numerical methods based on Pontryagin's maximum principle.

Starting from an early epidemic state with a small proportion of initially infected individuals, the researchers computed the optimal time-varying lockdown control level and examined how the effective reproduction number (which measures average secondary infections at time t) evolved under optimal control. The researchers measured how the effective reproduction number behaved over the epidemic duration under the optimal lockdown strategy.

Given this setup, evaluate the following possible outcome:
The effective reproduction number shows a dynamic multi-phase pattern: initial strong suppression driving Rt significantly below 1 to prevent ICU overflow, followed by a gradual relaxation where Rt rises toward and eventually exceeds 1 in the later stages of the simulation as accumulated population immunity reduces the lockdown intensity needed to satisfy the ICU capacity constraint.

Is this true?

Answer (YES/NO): NO